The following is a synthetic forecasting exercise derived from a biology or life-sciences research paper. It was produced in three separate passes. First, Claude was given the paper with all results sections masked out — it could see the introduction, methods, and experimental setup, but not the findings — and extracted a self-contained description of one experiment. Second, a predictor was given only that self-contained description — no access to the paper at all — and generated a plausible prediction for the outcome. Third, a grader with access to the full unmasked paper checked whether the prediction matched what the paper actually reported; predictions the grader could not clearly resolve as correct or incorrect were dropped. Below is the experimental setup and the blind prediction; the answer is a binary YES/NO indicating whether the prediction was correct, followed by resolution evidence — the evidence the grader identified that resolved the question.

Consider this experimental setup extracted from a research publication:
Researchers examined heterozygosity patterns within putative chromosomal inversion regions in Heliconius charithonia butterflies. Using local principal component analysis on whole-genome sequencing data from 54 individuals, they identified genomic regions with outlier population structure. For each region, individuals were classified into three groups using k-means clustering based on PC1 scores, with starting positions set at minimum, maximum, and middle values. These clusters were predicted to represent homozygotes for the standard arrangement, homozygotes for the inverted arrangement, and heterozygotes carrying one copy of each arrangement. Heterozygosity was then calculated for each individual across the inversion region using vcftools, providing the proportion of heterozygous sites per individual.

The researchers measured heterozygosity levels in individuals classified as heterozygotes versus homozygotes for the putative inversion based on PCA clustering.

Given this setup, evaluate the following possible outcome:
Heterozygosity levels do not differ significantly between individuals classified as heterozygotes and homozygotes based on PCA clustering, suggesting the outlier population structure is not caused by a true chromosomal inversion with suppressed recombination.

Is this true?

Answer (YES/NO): NO